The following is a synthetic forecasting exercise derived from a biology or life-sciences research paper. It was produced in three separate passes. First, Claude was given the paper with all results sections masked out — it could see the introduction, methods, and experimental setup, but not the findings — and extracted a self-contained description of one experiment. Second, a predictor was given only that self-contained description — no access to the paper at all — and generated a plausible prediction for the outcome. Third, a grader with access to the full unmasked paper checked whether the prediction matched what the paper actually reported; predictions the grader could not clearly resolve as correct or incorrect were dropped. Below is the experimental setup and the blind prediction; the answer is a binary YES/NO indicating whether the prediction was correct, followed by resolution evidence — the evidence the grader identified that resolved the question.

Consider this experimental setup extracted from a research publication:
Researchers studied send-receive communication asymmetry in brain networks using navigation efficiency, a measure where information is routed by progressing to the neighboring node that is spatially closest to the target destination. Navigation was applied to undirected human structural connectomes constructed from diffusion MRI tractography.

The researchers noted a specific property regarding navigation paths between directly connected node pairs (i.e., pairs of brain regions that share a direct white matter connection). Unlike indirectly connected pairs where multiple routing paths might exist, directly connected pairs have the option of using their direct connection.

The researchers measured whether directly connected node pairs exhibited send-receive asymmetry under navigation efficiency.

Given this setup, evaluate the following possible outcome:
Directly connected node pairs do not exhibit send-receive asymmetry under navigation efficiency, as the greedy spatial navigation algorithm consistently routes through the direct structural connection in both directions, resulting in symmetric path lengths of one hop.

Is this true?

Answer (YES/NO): YES